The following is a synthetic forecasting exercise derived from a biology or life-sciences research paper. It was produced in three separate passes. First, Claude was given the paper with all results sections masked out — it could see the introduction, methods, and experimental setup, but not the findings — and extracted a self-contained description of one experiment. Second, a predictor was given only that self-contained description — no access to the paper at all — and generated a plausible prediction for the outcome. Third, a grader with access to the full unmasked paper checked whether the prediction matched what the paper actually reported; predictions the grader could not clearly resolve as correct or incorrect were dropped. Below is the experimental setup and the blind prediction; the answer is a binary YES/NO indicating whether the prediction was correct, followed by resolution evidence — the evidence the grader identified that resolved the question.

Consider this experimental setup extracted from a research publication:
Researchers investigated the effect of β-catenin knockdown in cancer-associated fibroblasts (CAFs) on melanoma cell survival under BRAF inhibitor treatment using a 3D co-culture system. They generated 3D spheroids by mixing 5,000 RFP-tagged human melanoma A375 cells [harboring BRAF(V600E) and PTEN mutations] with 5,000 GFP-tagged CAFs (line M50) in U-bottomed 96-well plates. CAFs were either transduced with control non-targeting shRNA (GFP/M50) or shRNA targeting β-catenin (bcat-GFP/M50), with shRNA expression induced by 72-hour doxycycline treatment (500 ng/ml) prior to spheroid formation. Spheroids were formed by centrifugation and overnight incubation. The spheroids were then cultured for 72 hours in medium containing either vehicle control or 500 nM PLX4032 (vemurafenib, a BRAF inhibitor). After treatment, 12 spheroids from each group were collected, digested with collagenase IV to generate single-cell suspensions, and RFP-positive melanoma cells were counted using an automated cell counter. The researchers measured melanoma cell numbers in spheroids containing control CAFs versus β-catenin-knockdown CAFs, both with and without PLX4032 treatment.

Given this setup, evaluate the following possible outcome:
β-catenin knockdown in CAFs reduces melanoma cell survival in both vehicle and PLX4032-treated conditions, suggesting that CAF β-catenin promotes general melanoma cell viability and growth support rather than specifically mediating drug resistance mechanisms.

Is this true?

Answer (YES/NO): NO